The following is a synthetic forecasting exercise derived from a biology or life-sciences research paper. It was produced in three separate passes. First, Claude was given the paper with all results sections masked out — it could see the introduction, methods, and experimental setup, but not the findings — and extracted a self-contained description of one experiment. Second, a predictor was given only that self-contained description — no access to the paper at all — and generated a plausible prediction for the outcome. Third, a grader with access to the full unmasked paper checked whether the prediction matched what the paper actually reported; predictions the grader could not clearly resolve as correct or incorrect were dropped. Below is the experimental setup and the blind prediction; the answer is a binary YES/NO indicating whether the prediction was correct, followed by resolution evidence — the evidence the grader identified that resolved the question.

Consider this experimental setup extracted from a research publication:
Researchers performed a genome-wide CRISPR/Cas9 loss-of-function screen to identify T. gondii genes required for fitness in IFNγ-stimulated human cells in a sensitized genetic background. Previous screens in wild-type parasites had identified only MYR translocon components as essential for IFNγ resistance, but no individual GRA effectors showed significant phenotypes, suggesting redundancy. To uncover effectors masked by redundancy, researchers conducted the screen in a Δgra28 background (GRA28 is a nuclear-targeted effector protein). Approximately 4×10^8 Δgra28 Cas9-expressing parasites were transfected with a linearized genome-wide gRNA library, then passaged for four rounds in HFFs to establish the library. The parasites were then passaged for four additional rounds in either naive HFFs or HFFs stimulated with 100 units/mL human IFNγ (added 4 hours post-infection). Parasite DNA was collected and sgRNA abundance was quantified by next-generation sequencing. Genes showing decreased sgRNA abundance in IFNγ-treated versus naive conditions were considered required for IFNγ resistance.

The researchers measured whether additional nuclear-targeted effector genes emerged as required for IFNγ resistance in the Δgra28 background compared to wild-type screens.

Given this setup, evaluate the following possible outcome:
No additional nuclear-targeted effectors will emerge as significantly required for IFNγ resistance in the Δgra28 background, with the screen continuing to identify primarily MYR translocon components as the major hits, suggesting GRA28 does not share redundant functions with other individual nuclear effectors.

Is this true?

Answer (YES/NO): NO